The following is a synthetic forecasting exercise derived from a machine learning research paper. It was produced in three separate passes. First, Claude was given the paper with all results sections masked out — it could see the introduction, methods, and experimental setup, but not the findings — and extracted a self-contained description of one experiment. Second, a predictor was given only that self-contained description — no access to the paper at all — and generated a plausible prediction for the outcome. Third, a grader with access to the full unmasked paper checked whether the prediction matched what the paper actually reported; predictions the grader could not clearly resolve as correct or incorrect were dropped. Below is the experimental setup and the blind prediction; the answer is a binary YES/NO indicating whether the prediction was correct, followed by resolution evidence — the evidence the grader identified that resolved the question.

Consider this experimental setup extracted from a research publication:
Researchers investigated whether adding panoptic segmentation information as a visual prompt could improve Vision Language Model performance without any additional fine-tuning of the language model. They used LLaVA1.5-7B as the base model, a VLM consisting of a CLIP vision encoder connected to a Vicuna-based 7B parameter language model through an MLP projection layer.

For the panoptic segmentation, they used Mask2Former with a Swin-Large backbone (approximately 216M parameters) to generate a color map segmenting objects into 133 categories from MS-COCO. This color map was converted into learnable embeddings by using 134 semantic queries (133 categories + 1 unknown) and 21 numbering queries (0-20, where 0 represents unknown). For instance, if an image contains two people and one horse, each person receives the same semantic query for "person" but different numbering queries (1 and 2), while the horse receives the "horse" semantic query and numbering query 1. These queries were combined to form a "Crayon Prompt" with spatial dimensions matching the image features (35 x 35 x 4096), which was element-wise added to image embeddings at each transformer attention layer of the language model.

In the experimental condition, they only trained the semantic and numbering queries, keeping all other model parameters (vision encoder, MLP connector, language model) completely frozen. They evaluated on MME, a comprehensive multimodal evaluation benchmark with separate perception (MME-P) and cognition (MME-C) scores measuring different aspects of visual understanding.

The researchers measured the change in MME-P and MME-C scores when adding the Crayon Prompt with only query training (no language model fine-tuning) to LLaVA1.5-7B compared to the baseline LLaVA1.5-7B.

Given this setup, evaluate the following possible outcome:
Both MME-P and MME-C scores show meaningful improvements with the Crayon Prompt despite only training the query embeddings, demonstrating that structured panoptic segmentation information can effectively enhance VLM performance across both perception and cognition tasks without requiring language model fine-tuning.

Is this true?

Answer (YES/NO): NO